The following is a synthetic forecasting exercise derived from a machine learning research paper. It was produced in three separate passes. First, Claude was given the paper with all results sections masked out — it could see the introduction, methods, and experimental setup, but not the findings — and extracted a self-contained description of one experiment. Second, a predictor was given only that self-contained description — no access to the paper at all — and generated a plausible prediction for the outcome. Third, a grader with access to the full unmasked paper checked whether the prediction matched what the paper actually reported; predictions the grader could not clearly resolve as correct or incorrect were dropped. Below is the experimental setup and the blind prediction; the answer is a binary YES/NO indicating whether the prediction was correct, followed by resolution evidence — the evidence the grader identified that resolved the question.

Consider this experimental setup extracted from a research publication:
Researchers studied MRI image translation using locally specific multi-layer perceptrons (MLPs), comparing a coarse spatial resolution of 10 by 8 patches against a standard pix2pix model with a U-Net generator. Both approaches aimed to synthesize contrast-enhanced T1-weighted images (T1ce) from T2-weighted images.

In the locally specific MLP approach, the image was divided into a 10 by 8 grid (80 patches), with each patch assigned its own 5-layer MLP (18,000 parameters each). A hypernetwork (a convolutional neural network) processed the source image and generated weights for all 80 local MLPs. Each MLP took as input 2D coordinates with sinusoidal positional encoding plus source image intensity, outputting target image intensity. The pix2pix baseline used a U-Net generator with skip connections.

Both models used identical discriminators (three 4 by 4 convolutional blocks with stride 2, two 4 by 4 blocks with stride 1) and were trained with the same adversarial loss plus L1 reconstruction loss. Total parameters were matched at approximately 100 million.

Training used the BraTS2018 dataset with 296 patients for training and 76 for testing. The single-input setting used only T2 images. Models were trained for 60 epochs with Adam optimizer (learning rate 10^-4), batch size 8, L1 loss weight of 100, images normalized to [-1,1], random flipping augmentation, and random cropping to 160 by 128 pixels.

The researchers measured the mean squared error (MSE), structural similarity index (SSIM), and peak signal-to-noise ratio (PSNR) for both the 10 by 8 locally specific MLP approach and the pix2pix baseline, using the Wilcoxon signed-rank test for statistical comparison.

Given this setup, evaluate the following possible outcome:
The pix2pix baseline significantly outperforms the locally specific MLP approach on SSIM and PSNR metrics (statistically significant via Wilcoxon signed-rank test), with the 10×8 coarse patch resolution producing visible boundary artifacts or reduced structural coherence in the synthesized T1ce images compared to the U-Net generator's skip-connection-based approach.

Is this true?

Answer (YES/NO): NO